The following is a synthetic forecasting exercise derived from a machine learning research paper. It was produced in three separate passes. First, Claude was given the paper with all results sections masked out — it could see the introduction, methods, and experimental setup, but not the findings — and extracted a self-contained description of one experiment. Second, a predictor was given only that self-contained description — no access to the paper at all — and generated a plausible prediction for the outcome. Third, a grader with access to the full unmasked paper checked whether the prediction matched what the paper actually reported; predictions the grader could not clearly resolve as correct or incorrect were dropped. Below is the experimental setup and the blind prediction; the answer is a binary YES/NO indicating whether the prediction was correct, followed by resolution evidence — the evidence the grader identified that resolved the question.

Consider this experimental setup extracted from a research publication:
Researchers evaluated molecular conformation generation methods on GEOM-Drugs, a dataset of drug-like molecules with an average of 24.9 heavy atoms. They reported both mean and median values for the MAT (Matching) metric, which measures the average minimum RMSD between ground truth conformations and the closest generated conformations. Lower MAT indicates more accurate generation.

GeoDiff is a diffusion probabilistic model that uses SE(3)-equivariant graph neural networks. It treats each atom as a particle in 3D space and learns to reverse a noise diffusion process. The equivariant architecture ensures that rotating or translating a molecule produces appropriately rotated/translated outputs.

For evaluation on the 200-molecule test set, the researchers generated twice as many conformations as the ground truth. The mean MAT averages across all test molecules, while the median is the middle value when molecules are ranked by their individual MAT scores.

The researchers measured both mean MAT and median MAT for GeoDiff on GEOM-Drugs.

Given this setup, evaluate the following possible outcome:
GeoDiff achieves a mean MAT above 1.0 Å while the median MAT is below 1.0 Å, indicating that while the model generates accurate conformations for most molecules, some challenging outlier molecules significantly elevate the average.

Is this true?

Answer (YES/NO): NO